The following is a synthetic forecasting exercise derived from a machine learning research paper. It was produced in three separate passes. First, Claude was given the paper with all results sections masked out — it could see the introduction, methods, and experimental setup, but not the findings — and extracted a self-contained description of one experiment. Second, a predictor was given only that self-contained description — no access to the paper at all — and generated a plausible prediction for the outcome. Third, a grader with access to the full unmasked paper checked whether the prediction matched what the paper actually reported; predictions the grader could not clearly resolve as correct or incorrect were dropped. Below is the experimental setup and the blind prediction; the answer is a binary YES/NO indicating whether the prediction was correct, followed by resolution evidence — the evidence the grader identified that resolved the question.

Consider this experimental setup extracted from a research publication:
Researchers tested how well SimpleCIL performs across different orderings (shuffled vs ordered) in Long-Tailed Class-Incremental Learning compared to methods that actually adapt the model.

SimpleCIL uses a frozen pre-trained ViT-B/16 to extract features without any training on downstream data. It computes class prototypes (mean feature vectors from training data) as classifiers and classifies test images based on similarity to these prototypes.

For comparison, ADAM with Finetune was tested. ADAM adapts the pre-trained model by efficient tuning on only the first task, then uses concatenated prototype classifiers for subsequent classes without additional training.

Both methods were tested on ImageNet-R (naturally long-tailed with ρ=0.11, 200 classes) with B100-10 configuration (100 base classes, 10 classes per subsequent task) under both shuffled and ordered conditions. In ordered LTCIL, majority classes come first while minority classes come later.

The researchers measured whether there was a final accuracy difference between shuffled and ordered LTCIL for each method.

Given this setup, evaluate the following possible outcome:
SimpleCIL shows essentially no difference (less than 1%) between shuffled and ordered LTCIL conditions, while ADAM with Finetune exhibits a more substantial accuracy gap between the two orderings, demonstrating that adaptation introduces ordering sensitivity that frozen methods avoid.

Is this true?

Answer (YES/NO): NO